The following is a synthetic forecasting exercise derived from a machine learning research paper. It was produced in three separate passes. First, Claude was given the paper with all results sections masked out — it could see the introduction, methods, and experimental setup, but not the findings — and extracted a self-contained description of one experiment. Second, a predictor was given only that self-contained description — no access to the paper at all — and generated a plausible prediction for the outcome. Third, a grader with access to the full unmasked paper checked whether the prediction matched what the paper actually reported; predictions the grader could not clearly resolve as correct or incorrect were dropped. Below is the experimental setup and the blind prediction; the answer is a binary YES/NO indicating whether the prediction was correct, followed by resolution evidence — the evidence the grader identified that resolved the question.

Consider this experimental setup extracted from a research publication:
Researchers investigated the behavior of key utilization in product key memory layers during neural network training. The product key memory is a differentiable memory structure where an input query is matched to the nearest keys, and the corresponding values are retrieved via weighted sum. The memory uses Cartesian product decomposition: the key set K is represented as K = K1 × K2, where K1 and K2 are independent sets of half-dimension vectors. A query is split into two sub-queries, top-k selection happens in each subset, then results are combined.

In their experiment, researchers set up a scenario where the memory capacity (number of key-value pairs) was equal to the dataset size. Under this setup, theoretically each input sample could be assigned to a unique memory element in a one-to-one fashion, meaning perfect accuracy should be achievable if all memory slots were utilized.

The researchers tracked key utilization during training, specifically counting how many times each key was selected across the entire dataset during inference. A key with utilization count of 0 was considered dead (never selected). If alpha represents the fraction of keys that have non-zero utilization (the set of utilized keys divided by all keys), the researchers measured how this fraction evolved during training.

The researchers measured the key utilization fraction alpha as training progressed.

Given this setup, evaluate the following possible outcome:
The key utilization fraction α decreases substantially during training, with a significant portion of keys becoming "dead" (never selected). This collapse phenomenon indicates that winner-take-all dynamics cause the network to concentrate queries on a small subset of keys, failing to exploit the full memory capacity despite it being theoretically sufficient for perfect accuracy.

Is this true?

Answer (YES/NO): YES